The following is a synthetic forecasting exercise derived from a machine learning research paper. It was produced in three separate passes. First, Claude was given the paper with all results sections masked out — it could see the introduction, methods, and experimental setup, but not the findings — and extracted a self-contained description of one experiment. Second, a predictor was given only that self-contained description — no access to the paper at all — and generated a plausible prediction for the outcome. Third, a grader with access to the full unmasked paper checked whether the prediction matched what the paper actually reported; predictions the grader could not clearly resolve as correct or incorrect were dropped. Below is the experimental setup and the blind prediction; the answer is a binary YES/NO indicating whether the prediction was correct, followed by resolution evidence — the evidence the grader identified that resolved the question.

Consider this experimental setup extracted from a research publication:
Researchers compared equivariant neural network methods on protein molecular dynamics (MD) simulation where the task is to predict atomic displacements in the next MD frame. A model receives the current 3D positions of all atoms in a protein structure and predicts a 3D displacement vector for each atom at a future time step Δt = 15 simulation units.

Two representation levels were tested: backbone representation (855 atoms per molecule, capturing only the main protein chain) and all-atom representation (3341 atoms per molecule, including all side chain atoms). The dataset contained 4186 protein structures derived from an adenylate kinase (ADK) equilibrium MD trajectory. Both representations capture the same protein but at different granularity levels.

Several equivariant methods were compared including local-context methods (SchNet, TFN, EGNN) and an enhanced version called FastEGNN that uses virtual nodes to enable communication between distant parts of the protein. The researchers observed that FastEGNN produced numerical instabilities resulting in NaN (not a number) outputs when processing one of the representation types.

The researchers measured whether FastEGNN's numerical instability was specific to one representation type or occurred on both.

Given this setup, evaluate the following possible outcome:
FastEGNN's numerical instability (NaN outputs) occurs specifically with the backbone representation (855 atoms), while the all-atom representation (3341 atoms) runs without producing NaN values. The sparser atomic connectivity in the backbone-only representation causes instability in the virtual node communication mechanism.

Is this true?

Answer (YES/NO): NO